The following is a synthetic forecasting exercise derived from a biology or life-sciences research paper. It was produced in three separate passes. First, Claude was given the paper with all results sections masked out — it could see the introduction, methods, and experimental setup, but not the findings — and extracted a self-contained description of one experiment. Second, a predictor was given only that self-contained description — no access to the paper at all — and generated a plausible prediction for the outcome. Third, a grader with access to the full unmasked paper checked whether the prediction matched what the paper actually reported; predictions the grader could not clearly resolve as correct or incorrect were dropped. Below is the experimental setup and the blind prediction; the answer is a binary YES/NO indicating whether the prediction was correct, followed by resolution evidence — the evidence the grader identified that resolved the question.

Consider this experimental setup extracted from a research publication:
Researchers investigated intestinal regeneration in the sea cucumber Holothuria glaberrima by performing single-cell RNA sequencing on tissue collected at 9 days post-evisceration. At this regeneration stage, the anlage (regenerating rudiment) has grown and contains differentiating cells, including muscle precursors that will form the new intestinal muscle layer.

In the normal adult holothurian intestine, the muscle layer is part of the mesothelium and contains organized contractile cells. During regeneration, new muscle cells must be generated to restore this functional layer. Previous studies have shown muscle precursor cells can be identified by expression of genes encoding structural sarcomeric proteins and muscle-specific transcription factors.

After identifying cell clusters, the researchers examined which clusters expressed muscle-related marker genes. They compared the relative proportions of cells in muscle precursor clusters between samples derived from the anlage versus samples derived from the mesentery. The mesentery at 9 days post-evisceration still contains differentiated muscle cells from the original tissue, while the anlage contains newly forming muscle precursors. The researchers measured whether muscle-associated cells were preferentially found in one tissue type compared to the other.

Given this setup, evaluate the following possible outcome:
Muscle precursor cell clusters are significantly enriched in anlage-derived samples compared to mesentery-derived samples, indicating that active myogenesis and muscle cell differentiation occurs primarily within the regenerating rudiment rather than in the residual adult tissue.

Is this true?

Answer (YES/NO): YES